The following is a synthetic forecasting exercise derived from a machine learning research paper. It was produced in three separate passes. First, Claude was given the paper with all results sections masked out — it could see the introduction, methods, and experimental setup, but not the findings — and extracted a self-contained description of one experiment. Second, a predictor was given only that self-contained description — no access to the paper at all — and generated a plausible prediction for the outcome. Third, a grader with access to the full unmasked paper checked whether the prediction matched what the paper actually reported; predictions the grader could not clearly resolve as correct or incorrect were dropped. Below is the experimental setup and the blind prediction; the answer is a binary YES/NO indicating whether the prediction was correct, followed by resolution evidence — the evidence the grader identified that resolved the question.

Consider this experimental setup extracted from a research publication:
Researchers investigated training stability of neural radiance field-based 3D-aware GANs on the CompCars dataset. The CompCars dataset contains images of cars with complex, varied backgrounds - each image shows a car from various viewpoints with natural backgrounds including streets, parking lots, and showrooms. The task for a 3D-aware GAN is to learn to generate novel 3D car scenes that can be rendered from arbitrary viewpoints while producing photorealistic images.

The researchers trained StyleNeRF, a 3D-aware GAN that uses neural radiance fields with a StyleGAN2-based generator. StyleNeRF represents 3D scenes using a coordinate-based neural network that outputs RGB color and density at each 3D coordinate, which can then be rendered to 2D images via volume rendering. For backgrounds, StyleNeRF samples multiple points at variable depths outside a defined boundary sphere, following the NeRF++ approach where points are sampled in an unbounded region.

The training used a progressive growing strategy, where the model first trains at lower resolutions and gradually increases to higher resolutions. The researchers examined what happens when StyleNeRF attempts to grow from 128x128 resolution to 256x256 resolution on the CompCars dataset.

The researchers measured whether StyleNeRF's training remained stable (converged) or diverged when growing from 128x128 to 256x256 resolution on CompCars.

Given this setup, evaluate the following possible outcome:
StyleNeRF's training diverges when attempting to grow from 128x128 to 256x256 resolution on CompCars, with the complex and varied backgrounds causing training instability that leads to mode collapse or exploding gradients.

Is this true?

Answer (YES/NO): NO